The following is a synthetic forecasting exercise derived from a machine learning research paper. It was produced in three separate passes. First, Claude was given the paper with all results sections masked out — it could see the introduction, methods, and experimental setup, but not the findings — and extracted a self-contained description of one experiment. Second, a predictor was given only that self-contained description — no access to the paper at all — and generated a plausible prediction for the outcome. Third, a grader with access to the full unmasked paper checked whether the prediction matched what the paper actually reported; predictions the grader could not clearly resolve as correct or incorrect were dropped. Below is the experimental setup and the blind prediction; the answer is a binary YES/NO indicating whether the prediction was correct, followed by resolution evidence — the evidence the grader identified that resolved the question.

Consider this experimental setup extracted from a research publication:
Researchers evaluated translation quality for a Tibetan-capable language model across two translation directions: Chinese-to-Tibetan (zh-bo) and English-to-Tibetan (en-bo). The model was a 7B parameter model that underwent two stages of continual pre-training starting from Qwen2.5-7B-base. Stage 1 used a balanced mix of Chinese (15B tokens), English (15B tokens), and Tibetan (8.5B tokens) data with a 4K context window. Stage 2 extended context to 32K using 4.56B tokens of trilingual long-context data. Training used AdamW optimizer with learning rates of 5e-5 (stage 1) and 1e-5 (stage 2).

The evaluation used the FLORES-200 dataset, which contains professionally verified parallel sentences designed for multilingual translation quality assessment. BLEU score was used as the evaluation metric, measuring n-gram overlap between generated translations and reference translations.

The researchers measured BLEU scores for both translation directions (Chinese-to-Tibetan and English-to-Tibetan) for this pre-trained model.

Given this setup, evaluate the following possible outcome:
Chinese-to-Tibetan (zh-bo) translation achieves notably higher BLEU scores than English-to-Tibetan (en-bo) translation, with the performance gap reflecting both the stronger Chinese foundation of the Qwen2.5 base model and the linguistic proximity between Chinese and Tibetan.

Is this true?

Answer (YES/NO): YES